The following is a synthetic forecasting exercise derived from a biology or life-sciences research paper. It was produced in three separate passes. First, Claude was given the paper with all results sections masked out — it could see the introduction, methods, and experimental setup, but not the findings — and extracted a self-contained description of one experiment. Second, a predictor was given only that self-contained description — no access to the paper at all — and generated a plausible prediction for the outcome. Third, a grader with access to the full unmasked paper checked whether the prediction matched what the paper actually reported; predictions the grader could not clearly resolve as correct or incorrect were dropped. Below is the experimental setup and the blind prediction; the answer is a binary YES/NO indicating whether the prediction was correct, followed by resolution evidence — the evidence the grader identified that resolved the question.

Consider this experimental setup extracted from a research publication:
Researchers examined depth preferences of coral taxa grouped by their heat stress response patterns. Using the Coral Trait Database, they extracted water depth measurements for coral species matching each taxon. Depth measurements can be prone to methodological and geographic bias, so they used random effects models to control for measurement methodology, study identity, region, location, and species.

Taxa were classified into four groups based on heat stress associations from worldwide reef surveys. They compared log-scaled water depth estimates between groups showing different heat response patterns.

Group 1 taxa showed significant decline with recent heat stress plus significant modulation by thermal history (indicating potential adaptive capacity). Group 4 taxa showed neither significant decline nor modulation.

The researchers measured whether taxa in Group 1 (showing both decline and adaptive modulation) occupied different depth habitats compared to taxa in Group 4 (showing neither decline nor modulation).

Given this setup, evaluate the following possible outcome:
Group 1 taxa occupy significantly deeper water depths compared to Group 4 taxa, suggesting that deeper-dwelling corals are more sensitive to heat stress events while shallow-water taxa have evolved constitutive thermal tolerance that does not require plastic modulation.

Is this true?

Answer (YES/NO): NO